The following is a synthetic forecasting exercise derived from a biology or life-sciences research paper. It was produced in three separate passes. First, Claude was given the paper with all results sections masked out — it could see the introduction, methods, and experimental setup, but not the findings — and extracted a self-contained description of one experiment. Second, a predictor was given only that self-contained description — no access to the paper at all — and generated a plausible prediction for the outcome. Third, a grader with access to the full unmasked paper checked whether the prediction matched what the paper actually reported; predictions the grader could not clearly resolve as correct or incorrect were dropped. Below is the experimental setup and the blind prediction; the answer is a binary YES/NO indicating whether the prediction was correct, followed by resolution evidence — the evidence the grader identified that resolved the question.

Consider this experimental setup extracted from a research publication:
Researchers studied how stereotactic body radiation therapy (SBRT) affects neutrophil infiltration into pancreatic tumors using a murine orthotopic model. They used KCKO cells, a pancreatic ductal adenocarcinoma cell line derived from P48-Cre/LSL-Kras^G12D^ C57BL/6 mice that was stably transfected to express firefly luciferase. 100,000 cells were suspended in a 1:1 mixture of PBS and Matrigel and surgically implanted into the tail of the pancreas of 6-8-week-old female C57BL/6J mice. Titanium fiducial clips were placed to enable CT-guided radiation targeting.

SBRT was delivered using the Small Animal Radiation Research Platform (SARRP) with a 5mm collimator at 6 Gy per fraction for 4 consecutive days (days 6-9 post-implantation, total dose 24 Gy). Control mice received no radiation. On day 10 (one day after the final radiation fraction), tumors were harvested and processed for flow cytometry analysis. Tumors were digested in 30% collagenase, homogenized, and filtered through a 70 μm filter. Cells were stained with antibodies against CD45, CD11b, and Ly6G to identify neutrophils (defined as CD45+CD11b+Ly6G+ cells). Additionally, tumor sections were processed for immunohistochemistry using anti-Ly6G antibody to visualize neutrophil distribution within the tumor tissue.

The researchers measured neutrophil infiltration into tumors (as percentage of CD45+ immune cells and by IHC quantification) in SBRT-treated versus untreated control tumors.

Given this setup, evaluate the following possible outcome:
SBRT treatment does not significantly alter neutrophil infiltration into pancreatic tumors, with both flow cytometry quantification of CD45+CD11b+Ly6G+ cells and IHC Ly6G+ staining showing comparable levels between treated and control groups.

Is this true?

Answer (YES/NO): NO